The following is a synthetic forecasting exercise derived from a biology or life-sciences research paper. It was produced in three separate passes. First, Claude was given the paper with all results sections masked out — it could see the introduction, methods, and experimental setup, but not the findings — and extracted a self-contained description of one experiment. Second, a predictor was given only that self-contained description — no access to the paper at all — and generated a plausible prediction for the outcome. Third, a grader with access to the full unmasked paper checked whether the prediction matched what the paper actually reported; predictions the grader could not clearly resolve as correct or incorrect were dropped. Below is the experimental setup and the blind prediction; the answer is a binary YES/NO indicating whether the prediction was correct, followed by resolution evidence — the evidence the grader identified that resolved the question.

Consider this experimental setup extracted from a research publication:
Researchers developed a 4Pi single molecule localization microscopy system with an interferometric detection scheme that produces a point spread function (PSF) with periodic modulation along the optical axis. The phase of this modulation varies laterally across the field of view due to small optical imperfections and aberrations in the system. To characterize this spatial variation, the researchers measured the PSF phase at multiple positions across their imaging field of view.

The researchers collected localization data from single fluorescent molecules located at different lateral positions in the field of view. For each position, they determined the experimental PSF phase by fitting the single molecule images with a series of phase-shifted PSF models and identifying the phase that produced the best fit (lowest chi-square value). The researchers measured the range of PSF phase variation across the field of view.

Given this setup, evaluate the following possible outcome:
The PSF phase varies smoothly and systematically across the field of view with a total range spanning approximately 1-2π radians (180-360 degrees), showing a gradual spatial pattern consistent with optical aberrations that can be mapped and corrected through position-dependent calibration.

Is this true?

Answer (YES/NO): NO